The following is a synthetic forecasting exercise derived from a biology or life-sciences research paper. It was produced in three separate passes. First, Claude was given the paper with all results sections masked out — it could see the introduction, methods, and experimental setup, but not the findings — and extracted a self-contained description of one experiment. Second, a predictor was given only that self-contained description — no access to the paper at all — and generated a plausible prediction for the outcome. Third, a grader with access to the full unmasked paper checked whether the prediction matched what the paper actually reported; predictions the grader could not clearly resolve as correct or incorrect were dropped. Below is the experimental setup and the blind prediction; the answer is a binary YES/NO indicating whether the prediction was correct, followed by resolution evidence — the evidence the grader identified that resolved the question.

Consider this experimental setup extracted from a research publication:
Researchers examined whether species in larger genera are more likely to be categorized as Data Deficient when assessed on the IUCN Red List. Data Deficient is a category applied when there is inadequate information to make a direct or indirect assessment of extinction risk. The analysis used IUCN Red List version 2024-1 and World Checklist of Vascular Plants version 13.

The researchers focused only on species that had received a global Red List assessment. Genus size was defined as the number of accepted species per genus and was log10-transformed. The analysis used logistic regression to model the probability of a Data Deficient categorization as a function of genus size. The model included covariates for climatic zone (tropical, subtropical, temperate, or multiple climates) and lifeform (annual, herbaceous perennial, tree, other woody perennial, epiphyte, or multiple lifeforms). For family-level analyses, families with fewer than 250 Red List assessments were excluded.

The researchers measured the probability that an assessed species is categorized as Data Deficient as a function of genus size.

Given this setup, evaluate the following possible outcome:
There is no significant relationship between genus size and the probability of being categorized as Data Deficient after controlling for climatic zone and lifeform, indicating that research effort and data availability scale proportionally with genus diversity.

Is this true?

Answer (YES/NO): NO